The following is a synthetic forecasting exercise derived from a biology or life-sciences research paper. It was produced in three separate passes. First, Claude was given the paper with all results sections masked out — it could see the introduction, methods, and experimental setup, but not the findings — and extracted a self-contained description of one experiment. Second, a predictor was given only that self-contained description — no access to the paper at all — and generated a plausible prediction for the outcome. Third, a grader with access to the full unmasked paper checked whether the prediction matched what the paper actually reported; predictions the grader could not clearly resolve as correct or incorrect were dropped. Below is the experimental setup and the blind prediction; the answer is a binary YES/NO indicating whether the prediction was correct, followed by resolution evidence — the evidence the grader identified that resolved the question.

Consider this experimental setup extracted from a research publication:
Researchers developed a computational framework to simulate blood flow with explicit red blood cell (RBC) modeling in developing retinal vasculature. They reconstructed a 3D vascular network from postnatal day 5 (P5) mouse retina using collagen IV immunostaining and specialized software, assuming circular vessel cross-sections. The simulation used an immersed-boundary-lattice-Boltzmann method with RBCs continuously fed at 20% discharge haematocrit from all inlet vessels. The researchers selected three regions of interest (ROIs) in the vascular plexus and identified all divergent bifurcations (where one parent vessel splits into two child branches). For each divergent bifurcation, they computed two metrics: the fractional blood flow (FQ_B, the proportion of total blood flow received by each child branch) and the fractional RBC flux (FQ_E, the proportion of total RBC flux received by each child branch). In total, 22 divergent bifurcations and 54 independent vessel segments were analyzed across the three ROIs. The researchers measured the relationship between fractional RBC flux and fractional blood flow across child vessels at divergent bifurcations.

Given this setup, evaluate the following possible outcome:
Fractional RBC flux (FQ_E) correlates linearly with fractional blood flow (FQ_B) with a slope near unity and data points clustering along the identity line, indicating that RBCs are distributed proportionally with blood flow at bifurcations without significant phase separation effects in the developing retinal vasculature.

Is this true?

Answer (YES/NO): NO